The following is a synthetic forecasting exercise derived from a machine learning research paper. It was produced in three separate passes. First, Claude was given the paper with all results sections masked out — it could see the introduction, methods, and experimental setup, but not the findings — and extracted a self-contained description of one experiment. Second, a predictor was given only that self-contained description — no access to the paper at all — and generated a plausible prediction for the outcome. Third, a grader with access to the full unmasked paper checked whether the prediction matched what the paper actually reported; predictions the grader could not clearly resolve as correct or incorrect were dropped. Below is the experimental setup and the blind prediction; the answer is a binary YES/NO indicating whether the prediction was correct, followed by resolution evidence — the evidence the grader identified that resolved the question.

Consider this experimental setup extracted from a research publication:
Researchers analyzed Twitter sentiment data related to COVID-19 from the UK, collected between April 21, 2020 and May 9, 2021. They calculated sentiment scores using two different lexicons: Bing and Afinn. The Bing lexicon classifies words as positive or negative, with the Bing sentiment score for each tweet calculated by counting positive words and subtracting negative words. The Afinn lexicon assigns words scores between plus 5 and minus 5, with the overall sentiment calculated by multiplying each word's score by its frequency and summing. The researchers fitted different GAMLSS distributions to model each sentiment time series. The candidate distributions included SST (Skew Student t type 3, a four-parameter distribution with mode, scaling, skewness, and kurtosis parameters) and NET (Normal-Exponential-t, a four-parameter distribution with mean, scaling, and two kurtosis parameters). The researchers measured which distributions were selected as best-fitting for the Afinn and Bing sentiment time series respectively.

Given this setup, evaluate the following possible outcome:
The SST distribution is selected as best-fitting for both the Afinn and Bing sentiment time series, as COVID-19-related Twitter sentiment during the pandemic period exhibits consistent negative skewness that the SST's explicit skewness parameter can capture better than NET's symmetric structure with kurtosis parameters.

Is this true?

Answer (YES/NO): NO